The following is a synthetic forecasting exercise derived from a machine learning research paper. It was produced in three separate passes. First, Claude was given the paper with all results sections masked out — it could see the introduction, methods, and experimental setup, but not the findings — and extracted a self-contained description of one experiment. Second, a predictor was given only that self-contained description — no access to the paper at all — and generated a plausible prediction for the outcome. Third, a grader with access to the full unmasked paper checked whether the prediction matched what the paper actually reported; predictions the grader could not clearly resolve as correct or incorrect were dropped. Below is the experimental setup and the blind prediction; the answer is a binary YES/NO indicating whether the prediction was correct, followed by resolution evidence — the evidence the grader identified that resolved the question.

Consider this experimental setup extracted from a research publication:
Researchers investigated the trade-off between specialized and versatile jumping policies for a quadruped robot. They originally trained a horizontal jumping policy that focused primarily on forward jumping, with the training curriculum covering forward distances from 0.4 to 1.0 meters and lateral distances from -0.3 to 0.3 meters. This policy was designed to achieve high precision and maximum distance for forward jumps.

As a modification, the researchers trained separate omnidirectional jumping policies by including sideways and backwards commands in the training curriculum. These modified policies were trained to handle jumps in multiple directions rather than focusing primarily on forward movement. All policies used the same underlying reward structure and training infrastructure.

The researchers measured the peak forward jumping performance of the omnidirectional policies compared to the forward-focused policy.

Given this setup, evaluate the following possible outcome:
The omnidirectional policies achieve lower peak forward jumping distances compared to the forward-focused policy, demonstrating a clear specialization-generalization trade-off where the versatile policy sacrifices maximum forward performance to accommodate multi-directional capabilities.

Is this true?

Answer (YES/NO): YES